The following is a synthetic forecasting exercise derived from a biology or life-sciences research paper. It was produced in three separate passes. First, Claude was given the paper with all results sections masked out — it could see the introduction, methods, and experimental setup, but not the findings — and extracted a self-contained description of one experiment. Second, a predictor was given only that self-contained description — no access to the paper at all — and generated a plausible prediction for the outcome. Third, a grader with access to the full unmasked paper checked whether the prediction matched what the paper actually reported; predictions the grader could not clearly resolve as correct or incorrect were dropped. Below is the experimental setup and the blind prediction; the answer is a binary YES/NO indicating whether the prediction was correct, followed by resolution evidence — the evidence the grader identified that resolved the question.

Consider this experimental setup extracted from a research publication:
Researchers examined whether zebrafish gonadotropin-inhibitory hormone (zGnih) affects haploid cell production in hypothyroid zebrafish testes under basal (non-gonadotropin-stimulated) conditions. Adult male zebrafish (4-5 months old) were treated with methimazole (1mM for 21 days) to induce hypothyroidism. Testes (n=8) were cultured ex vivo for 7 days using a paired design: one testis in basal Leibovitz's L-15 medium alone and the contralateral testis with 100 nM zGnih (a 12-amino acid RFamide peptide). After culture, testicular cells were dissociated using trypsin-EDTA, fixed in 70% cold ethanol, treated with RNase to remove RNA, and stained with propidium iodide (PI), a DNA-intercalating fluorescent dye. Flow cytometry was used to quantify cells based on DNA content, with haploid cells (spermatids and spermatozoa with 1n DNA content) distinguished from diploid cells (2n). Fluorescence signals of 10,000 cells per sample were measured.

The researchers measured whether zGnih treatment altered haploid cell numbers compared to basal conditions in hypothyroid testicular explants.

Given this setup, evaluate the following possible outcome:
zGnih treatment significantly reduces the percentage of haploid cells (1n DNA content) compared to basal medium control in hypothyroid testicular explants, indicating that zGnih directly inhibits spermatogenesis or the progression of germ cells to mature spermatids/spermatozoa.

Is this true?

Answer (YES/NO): NO